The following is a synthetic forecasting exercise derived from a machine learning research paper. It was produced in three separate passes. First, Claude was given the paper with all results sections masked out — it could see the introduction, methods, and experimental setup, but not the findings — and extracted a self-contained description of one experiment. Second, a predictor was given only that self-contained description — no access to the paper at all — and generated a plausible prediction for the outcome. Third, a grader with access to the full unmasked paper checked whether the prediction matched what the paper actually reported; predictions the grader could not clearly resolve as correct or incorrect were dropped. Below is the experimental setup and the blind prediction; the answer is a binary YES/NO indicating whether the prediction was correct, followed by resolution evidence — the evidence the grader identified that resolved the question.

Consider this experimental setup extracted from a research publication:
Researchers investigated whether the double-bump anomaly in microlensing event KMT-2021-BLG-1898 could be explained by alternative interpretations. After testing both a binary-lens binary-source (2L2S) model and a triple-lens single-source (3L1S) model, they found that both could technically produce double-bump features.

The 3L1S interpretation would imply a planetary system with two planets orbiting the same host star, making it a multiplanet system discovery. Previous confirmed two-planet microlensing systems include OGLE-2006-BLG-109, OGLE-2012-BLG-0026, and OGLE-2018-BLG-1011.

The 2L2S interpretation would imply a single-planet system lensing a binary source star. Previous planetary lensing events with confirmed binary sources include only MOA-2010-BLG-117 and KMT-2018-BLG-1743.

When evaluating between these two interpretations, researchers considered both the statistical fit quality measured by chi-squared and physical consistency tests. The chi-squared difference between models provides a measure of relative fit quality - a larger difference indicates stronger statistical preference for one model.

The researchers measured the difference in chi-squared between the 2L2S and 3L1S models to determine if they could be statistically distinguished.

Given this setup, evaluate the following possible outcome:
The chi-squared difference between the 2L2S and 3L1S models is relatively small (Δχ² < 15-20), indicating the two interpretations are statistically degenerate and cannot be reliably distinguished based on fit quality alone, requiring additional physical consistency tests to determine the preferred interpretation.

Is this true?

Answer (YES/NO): NO